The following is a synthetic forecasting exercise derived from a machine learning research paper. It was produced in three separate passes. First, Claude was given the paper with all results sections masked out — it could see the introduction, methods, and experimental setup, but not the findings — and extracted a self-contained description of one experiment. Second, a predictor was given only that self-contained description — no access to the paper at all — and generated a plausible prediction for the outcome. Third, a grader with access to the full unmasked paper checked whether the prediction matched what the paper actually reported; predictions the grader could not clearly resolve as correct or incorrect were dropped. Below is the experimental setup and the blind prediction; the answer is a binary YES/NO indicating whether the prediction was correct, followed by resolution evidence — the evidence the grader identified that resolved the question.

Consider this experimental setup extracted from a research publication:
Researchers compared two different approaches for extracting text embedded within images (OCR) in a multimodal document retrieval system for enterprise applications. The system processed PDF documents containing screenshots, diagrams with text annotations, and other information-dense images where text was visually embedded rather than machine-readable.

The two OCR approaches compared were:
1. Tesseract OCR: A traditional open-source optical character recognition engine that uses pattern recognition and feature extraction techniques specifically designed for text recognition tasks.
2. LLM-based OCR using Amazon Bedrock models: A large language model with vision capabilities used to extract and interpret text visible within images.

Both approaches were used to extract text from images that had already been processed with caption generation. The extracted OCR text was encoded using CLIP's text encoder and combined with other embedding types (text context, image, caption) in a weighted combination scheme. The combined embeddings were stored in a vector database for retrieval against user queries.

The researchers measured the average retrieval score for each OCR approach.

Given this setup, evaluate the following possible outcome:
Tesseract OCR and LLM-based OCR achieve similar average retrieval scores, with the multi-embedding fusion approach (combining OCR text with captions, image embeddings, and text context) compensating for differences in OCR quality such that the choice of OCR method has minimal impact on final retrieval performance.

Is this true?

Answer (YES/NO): YES